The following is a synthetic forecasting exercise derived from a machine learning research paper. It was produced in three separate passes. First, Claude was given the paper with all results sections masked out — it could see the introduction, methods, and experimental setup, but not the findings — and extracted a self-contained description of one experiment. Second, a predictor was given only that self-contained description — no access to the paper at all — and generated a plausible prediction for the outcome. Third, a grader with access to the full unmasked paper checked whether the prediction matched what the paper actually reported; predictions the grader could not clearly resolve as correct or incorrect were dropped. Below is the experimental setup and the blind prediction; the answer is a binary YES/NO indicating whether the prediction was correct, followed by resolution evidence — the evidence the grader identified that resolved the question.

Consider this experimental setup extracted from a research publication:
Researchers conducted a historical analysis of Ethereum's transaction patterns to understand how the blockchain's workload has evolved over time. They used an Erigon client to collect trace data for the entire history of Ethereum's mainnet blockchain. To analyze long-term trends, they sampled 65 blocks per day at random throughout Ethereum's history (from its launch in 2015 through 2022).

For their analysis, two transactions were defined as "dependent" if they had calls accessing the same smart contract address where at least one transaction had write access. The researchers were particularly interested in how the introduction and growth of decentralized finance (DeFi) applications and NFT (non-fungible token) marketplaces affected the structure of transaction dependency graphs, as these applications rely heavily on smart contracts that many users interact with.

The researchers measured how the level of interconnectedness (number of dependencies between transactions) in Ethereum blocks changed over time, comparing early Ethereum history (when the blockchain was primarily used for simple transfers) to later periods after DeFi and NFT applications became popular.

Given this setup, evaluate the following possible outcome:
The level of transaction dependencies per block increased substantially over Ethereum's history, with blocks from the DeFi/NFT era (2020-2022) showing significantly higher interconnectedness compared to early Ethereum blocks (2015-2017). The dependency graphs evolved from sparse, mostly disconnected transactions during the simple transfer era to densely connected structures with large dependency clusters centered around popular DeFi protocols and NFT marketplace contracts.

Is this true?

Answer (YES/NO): YES